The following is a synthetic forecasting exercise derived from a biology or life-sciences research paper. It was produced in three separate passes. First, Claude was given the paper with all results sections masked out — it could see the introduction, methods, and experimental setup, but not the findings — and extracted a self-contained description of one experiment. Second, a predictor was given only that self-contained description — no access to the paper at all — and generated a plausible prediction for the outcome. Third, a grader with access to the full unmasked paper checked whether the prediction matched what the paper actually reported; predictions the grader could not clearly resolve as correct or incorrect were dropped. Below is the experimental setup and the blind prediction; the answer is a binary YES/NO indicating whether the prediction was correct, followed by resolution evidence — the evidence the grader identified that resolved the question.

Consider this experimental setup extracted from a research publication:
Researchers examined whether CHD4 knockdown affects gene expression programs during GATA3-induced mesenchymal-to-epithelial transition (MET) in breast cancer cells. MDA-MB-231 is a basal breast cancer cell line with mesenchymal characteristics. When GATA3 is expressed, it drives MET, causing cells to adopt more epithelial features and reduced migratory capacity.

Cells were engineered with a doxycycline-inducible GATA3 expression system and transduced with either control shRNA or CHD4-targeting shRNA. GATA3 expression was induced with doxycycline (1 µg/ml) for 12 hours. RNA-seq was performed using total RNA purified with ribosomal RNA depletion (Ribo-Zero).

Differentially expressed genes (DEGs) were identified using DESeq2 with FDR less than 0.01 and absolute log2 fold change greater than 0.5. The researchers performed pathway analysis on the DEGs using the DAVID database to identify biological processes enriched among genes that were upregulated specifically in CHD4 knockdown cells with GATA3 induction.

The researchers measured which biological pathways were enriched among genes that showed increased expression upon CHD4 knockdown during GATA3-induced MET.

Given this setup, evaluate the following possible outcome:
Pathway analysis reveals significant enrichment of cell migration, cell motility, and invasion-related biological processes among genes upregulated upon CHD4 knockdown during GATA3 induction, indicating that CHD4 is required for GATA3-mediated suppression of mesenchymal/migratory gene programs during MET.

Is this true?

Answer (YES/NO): NO